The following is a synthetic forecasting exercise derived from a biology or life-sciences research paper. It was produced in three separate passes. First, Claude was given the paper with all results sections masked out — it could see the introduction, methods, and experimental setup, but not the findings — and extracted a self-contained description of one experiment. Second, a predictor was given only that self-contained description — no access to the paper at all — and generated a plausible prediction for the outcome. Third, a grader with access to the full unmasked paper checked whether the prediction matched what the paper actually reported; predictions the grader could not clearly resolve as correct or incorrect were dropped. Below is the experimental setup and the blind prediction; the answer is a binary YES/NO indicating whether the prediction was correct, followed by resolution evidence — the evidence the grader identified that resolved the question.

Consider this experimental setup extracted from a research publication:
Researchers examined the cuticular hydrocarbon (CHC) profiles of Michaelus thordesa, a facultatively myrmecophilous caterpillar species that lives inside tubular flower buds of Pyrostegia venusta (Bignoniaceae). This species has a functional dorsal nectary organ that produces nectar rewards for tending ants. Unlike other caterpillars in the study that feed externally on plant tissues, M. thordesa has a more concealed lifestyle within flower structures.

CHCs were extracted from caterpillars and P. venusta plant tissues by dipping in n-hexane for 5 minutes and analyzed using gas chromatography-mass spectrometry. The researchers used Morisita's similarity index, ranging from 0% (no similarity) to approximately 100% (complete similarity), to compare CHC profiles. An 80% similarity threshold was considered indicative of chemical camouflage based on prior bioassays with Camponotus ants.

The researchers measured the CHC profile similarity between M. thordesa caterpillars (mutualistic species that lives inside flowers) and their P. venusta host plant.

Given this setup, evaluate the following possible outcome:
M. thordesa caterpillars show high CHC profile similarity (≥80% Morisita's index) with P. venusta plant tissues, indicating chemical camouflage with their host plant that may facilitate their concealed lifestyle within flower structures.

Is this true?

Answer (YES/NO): NO